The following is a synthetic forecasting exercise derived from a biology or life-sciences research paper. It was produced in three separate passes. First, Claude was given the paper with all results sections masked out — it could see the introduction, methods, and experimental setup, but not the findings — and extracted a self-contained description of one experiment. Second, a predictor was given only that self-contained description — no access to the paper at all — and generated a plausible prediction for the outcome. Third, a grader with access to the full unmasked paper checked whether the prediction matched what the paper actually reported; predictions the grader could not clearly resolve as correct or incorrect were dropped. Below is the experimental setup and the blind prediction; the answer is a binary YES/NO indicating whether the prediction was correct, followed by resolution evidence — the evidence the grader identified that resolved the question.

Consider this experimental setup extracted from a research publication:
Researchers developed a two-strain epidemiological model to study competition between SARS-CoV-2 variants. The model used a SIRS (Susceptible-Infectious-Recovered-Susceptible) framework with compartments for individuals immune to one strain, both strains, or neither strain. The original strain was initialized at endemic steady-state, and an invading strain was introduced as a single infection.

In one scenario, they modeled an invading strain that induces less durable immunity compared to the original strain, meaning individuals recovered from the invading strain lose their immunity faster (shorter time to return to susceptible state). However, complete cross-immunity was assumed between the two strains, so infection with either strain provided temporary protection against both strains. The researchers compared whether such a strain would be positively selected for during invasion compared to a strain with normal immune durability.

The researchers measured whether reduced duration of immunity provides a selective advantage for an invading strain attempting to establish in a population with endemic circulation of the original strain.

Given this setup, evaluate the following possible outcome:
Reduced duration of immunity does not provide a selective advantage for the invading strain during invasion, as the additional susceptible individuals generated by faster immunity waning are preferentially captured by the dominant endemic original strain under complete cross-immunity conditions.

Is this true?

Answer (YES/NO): NO